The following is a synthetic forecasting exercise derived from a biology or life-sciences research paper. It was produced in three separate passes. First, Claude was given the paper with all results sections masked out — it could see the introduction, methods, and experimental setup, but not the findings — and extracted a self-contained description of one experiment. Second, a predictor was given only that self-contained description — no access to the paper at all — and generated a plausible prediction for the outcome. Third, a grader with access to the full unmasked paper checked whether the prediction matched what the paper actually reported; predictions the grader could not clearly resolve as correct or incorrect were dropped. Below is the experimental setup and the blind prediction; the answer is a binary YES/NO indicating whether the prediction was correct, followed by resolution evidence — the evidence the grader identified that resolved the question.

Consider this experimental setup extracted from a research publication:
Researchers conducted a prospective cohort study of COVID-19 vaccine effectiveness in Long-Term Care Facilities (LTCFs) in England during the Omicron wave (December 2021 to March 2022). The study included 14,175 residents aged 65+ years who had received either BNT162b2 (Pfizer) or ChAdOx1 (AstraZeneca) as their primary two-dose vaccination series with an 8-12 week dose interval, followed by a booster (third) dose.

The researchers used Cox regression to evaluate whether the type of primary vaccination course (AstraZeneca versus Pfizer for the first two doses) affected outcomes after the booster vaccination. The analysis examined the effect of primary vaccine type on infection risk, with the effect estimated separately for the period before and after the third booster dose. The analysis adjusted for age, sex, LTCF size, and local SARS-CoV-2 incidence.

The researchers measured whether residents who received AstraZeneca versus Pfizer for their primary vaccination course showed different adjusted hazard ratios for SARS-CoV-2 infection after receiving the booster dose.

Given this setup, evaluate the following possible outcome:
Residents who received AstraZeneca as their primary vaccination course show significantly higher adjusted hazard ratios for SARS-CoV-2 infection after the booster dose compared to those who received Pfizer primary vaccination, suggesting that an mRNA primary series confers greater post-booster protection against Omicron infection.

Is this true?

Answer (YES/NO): NO